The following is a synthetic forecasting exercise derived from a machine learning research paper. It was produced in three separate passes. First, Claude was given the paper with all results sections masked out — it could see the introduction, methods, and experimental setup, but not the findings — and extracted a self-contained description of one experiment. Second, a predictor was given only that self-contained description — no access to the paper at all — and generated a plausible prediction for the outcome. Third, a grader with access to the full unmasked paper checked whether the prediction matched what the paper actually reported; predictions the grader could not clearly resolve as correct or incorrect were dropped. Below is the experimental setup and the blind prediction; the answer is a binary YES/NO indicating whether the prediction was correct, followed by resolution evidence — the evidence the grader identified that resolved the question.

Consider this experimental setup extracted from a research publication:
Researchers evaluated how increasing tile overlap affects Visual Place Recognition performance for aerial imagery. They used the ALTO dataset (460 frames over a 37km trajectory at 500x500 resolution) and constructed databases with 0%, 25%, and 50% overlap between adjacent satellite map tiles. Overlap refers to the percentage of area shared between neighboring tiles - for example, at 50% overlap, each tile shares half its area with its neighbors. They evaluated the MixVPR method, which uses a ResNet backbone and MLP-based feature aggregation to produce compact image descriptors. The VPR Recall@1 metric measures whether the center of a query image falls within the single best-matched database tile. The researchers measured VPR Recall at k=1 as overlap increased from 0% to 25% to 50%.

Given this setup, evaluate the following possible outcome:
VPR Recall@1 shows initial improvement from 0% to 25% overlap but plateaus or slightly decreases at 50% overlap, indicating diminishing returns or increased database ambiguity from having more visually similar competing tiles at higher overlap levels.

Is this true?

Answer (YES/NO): NO